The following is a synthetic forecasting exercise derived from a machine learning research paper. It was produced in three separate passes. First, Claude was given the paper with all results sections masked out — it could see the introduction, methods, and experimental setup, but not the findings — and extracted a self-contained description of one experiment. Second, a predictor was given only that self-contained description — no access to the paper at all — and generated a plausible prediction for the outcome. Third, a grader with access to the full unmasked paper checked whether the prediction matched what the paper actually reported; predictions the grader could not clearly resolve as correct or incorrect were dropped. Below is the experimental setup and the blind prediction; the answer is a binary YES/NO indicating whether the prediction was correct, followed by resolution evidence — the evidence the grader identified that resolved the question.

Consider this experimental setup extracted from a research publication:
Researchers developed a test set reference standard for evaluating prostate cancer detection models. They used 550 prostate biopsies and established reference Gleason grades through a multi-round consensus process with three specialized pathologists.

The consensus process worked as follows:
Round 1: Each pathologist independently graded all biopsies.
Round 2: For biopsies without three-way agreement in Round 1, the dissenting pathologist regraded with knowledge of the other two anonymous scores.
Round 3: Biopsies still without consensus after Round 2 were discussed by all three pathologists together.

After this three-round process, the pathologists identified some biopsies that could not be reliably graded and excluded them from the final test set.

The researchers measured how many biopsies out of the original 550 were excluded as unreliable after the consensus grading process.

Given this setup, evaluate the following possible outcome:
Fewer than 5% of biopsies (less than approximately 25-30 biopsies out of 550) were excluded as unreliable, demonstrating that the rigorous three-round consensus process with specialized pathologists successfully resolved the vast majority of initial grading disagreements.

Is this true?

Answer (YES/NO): YES